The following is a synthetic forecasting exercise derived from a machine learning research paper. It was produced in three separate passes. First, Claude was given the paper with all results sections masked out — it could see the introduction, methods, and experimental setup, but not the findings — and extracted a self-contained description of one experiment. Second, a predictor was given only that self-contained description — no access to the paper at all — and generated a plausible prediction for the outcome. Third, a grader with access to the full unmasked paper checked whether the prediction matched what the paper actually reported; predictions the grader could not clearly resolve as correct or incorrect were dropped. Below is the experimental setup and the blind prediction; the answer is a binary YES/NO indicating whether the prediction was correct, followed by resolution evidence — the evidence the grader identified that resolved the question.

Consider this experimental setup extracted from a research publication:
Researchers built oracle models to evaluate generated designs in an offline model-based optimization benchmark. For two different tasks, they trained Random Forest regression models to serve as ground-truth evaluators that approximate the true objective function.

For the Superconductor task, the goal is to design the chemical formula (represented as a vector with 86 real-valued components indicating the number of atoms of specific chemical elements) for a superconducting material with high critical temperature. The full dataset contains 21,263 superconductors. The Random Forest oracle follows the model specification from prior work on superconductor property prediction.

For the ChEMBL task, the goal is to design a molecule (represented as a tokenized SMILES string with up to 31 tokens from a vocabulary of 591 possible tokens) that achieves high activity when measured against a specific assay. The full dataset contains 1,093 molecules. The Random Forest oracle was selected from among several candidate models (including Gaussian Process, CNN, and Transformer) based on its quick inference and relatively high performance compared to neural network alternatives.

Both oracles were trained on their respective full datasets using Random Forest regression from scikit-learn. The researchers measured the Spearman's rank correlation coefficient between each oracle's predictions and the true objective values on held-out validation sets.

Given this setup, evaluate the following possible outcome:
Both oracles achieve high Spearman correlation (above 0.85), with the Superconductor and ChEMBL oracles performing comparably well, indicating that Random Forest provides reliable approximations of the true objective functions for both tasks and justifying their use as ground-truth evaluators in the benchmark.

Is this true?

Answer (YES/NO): NO